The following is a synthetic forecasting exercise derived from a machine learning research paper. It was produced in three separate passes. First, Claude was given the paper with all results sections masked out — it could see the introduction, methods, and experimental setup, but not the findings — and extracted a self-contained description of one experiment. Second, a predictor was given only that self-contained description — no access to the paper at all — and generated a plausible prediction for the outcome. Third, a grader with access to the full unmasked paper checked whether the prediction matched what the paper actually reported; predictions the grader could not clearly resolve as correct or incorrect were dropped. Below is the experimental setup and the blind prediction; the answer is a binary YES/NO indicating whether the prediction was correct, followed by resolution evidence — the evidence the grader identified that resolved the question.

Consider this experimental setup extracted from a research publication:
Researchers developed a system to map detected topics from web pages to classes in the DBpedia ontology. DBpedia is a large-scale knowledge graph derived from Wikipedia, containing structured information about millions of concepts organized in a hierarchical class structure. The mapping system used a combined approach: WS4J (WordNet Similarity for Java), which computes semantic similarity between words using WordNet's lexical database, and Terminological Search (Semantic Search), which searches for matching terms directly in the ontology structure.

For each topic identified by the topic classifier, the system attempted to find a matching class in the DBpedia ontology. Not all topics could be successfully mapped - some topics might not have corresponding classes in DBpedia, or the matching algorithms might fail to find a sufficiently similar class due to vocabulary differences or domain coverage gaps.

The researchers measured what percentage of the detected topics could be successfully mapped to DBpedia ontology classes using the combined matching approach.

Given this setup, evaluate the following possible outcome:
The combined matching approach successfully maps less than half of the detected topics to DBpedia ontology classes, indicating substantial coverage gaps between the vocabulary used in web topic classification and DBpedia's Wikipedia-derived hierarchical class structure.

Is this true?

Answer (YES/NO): NO